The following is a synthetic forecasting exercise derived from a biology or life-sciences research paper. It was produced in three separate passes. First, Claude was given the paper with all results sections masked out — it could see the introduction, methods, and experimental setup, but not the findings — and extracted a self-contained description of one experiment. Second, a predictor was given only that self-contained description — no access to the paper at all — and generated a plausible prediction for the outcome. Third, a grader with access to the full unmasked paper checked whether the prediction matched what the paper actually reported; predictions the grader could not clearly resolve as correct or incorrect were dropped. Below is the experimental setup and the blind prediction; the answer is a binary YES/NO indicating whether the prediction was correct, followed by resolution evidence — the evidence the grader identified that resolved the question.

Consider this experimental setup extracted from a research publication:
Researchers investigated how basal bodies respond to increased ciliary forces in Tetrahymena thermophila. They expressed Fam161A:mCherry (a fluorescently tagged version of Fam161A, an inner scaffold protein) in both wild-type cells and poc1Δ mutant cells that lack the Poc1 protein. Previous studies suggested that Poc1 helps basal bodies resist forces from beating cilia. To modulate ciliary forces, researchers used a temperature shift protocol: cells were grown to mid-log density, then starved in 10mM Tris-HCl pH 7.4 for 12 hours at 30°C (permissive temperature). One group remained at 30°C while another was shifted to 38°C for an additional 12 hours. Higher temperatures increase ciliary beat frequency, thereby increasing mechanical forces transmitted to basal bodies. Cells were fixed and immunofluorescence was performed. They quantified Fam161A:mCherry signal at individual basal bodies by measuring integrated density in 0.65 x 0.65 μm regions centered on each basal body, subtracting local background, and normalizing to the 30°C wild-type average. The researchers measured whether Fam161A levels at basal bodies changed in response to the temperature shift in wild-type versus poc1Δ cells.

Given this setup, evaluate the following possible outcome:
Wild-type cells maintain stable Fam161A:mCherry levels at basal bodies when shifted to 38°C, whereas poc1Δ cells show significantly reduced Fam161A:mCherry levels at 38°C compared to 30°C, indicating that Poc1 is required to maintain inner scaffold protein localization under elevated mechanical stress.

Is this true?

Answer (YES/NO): NO